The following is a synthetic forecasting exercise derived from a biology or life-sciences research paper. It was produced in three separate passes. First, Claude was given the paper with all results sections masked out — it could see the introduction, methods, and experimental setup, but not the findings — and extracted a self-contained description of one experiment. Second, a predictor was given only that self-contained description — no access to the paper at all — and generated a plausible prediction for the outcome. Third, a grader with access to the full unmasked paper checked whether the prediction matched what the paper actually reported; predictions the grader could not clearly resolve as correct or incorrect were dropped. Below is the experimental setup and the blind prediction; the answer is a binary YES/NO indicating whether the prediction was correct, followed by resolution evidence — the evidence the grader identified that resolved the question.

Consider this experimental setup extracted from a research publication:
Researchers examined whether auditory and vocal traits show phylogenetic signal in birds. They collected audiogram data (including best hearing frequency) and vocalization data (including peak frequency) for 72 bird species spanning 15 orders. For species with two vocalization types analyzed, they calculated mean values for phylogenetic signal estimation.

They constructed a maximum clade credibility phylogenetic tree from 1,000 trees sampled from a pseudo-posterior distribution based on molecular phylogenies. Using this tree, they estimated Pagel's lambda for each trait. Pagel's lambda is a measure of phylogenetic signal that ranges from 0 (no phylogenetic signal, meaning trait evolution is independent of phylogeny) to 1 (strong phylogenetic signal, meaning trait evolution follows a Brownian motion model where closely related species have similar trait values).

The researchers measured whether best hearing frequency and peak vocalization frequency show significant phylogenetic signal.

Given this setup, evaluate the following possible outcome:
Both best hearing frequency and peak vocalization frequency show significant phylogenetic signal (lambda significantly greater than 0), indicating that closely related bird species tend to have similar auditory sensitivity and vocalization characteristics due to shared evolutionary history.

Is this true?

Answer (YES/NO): NO